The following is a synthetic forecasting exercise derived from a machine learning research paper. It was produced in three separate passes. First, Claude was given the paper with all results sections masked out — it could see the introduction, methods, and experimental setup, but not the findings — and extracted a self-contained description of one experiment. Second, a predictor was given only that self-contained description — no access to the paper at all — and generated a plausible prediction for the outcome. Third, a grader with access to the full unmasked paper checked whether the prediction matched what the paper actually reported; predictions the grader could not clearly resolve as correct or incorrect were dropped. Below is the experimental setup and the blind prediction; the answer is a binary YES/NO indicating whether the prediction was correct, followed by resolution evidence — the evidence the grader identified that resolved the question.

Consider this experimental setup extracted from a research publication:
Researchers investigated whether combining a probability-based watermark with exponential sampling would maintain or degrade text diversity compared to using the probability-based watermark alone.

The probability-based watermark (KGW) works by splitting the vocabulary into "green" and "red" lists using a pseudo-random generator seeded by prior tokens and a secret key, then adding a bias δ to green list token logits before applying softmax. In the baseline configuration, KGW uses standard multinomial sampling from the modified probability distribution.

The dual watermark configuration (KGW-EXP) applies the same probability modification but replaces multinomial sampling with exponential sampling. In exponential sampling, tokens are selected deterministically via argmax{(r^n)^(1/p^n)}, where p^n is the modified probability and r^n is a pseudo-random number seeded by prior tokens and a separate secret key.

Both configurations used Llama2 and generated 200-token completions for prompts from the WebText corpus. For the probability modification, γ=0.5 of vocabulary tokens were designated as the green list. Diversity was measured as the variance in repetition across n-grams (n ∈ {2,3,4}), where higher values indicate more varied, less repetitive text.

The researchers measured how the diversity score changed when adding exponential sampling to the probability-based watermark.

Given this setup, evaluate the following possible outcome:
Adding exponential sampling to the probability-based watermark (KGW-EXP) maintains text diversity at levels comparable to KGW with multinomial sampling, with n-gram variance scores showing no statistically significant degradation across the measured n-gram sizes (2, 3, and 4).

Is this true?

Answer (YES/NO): NO